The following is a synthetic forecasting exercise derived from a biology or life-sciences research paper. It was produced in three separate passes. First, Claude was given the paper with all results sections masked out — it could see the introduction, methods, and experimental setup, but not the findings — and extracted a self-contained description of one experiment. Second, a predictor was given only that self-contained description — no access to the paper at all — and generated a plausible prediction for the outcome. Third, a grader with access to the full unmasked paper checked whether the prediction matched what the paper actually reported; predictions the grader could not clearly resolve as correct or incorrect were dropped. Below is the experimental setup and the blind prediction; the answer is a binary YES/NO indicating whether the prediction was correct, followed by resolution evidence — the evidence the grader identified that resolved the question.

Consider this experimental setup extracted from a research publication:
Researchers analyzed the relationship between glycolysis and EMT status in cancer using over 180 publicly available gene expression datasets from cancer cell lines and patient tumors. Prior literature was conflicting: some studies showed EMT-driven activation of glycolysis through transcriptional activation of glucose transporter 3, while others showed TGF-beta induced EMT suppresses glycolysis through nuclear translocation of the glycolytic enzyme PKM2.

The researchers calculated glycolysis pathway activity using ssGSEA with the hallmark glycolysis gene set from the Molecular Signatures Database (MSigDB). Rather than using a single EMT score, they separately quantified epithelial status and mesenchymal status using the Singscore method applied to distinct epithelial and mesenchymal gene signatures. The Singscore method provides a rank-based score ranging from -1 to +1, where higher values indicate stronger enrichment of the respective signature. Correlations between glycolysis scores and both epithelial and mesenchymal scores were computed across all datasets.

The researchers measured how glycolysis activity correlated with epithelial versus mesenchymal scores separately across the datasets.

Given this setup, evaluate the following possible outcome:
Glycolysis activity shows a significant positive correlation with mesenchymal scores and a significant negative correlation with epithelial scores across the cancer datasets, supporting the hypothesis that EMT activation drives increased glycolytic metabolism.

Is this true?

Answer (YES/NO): NO